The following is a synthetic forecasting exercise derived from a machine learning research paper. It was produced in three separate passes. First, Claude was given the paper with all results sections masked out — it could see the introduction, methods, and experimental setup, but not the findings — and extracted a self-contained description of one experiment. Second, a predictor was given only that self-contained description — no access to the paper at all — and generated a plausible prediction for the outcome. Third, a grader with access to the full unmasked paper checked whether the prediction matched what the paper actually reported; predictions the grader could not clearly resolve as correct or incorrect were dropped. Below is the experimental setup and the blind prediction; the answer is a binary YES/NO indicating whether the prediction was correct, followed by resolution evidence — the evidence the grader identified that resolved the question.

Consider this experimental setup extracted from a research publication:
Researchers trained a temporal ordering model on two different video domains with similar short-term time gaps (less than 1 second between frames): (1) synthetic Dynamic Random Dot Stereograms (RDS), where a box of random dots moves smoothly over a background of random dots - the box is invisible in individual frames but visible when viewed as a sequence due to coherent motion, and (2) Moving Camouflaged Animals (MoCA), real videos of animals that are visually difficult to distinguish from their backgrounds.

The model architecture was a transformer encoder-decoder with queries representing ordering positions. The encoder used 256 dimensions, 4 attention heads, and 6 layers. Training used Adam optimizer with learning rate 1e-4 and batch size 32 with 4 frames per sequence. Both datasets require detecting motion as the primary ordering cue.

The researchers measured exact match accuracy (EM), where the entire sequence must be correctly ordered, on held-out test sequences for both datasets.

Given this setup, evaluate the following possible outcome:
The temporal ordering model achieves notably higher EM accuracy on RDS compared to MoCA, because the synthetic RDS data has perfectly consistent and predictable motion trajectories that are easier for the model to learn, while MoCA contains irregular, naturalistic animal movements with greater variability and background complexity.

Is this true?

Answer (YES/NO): YES